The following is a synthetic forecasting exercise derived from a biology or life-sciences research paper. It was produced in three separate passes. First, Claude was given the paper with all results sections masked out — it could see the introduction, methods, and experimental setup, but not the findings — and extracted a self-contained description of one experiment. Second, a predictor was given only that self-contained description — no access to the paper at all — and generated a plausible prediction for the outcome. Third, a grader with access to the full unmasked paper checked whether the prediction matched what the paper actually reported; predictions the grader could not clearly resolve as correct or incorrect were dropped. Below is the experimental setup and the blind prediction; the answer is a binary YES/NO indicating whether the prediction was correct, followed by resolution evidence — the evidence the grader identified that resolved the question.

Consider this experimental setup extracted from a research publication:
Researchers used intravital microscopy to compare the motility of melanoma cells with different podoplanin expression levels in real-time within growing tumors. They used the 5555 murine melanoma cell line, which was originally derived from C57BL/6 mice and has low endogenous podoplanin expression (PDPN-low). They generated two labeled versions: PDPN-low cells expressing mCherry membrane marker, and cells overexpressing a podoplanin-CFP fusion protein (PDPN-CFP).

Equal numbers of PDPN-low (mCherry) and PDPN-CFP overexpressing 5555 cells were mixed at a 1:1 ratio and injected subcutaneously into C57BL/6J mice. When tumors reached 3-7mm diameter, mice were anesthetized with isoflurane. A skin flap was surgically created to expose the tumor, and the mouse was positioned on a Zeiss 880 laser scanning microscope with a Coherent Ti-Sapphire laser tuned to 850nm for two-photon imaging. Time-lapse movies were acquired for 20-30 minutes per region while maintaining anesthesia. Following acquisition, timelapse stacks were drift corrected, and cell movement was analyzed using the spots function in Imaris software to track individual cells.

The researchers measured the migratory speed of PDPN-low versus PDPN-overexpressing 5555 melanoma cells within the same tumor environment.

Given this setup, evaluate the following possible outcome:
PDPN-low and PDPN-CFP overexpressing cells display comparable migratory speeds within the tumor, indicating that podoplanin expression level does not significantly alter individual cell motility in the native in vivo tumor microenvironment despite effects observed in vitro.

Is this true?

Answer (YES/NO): NO